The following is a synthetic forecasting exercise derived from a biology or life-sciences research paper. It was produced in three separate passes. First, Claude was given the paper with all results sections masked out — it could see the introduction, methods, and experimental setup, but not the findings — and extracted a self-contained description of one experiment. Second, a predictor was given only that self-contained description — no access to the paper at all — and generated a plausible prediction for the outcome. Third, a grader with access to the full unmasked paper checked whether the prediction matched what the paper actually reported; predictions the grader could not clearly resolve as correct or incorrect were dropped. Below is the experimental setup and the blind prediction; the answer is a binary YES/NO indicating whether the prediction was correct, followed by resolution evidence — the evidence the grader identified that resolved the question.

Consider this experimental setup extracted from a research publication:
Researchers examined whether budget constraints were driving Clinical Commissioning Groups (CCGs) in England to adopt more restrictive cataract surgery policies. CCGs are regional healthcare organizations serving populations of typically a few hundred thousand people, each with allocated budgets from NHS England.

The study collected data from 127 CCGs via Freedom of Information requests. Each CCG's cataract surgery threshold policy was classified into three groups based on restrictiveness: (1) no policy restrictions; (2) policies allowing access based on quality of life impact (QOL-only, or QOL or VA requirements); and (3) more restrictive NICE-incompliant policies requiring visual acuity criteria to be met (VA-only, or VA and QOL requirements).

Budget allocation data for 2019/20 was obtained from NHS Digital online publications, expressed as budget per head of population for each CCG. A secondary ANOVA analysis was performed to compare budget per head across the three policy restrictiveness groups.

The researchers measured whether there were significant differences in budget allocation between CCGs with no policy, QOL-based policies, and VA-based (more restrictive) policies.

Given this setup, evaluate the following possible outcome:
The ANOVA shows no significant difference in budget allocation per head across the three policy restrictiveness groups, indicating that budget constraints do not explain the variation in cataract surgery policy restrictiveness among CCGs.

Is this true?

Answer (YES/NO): YES